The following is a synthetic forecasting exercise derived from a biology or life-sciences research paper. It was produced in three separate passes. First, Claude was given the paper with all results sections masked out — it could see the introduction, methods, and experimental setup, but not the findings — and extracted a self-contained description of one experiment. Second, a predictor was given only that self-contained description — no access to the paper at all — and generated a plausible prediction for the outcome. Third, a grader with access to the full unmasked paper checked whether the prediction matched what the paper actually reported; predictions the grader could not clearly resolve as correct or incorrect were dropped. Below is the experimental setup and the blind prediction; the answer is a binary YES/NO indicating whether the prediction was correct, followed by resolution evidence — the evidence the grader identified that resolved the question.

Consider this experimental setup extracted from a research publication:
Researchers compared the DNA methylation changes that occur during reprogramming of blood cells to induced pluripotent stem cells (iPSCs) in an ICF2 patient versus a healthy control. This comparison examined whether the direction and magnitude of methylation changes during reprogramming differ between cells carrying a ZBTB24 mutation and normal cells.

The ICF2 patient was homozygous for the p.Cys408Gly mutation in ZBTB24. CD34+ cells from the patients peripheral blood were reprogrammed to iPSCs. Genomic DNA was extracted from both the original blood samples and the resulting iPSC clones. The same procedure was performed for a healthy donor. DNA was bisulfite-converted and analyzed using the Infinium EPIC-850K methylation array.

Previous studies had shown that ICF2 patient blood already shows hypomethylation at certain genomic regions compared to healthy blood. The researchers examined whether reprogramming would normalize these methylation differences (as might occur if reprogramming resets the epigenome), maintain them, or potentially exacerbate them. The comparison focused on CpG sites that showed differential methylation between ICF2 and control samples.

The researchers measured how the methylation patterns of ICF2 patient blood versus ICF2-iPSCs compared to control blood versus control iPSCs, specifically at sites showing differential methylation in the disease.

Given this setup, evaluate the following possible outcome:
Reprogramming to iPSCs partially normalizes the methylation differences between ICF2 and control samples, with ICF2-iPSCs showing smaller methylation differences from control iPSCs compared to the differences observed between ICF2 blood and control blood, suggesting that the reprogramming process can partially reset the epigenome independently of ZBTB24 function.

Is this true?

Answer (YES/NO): NO